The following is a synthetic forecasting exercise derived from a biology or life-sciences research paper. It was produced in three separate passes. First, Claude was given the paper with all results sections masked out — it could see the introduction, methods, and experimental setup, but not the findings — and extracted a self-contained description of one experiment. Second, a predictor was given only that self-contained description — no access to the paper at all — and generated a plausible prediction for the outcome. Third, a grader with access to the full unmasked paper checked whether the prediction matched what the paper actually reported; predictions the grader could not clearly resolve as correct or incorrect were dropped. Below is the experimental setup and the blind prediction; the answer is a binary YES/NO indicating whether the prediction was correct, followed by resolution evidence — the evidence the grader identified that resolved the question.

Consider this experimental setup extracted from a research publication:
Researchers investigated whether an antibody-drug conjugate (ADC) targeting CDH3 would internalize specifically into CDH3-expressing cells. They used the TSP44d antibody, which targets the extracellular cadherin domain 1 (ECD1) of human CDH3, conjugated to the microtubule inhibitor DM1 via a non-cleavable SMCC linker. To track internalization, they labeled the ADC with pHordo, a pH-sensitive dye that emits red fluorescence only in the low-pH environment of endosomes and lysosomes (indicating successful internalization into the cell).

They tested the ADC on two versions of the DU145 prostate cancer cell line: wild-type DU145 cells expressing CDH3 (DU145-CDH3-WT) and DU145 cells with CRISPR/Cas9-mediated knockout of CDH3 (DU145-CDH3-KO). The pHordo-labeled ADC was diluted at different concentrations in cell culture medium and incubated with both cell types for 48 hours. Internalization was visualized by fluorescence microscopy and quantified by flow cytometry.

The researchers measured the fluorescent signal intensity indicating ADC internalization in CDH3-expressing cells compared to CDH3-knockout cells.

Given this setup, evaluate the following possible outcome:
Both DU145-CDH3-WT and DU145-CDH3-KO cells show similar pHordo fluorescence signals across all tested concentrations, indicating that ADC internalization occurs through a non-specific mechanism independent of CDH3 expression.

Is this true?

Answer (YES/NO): NO